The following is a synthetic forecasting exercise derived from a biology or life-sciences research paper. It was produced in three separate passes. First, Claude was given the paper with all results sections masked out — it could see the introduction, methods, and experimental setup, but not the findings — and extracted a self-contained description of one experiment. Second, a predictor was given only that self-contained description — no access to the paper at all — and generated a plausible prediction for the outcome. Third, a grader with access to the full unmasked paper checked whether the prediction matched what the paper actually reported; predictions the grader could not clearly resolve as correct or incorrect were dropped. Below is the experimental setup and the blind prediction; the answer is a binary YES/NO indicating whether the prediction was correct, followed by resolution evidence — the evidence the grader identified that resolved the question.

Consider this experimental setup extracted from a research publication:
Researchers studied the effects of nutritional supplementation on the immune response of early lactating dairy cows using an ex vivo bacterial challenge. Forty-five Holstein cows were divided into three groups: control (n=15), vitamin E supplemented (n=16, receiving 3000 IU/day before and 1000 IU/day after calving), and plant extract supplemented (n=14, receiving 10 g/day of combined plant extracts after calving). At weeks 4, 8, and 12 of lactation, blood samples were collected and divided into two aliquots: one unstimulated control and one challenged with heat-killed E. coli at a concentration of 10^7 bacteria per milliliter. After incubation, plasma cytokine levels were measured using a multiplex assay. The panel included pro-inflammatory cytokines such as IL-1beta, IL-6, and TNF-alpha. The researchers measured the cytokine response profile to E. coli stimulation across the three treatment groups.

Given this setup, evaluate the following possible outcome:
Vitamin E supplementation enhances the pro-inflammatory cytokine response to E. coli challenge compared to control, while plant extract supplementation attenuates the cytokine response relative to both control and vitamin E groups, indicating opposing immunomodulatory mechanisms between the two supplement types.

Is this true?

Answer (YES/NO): NO